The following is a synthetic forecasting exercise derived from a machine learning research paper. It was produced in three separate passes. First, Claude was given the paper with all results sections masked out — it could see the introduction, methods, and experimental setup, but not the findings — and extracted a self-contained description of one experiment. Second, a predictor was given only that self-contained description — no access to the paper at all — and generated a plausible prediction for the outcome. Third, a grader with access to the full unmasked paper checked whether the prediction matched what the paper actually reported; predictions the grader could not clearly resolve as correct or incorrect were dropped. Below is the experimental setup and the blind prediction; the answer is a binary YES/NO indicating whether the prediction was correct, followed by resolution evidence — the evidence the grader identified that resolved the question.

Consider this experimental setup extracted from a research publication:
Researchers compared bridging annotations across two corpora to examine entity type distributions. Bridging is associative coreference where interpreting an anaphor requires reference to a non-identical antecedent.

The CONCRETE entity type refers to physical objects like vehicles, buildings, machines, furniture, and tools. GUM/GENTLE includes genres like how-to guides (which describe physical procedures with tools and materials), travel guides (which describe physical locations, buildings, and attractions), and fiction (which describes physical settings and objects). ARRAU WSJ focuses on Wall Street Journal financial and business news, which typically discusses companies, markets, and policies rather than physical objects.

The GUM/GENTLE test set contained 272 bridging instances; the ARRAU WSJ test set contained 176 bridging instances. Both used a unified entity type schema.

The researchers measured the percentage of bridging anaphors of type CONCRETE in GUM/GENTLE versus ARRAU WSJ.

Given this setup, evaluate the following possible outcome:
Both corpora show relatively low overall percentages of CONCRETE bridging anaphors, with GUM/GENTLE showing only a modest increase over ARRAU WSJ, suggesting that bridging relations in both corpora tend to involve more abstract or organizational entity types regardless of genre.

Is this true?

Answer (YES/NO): NO